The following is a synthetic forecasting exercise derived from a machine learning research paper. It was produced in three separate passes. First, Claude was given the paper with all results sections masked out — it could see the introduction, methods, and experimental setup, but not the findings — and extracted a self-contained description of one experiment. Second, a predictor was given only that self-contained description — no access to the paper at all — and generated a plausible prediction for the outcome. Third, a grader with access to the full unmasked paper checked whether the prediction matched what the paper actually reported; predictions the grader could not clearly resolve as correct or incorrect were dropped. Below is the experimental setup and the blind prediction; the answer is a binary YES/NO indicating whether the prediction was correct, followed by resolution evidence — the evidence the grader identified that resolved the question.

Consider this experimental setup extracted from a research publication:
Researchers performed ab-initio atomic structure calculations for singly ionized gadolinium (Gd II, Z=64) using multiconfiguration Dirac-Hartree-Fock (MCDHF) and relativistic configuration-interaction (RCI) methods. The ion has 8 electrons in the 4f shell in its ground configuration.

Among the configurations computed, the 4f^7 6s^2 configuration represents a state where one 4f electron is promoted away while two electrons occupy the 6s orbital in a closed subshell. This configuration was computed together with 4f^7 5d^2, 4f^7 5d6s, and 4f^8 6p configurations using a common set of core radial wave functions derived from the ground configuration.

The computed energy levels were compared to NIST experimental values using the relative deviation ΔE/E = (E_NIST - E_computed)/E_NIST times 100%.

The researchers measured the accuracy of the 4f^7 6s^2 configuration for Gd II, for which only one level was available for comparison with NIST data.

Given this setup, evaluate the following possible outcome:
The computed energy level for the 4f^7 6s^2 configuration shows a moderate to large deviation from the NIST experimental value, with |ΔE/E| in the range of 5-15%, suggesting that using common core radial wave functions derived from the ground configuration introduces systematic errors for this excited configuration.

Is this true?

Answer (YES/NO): NO